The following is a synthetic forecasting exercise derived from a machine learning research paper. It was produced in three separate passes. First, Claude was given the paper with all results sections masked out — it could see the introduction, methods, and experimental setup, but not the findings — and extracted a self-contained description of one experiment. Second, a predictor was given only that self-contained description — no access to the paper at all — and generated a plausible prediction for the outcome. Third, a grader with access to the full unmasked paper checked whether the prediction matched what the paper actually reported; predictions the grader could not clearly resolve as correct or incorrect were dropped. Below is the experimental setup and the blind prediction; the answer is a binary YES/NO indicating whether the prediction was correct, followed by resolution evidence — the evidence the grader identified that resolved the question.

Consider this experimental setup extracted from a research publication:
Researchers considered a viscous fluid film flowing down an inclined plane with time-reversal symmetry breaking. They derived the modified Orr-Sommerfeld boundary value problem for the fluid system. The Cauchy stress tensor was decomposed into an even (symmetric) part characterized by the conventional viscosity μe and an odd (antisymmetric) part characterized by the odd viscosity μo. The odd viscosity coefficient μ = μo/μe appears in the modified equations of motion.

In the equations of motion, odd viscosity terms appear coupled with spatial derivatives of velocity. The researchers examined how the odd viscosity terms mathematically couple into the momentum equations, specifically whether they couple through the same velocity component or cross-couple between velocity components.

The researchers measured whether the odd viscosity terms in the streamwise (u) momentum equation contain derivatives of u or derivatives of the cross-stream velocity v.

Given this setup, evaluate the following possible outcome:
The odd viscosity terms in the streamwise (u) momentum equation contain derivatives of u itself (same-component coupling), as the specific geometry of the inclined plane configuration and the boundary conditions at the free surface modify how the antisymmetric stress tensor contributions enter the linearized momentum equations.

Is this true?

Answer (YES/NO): NO